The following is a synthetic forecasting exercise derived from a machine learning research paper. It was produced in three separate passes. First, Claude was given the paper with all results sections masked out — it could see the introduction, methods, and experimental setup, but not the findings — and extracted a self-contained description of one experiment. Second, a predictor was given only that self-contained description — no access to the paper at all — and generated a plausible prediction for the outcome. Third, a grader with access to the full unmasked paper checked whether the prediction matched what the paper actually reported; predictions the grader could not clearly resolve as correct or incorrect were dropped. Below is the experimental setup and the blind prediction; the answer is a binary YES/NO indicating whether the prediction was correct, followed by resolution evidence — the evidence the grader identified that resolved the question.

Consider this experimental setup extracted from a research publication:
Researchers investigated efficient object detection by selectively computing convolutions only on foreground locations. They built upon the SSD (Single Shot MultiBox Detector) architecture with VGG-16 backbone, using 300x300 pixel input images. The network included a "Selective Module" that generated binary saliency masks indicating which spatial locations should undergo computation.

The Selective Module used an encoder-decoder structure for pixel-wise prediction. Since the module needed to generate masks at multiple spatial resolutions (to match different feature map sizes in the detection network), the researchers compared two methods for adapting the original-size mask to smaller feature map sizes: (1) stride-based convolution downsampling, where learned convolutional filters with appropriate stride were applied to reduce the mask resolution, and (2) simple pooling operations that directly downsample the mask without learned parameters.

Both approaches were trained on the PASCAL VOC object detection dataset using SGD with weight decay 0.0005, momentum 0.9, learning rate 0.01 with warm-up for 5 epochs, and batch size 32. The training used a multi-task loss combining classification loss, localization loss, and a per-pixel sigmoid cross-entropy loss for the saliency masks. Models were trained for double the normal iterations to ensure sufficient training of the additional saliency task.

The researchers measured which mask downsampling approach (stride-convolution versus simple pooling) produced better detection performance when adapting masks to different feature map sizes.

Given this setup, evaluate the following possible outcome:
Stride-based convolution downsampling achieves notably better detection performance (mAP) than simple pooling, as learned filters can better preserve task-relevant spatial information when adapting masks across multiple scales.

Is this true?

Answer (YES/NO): NO